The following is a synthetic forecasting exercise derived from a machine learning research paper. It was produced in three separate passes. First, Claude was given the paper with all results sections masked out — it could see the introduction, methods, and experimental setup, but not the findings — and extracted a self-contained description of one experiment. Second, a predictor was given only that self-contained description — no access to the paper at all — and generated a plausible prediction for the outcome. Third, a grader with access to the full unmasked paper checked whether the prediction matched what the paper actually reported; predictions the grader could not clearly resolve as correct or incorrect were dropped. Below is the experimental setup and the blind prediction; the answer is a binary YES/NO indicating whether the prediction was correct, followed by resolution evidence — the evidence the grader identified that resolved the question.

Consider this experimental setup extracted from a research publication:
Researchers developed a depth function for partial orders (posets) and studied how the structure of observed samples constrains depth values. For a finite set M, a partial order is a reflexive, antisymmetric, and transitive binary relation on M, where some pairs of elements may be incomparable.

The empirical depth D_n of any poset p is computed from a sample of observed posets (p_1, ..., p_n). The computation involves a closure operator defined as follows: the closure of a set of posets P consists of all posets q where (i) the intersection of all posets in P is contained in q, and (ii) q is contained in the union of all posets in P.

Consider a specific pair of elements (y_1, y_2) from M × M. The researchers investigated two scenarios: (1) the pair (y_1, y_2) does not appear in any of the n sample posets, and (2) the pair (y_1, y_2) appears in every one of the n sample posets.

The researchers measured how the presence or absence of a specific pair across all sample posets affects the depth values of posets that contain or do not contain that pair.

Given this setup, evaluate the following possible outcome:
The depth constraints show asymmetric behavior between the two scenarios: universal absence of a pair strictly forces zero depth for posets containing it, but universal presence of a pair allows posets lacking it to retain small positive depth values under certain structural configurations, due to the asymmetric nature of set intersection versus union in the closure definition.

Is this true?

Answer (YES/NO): NO